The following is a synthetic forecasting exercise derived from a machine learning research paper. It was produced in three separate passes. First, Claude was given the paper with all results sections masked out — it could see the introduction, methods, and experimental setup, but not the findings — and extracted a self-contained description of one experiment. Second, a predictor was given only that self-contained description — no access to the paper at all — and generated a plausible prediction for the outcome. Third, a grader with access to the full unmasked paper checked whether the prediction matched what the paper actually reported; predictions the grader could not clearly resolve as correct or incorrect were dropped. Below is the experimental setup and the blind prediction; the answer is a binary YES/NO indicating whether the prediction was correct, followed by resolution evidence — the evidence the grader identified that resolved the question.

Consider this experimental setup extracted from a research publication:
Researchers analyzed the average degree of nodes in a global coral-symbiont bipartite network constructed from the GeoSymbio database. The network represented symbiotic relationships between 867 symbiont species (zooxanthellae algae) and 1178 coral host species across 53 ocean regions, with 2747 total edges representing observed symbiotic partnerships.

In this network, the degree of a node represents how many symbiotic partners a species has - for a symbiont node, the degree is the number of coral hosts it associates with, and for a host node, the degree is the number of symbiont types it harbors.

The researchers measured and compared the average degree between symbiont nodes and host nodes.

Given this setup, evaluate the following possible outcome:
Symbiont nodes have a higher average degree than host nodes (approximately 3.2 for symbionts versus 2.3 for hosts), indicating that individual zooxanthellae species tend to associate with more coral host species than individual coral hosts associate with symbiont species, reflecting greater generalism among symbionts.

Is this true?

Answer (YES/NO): YES